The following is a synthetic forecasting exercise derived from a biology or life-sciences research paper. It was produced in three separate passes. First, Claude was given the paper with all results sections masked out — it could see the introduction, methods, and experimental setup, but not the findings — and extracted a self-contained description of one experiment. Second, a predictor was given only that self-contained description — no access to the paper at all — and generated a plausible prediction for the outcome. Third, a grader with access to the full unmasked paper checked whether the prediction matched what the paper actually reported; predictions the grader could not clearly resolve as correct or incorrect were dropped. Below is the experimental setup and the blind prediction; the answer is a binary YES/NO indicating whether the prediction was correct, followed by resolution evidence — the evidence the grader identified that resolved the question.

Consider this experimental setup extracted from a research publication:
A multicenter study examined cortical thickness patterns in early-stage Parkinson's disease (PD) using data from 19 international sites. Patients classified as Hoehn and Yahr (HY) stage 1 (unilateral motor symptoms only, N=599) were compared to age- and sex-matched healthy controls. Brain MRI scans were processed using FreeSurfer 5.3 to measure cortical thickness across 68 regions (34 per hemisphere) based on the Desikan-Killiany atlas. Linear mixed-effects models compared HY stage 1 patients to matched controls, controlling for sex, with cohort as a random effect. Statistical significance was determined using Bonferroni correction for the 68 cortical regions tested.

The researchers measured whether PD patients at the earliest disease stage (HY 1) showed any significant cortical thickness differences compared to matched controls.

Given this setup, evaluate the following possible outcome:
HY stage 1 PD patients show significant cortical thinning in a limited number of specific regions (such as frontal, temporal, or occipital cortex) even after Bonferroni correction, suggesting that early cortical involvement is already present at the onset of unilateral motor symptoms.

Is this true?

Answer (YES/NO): YES